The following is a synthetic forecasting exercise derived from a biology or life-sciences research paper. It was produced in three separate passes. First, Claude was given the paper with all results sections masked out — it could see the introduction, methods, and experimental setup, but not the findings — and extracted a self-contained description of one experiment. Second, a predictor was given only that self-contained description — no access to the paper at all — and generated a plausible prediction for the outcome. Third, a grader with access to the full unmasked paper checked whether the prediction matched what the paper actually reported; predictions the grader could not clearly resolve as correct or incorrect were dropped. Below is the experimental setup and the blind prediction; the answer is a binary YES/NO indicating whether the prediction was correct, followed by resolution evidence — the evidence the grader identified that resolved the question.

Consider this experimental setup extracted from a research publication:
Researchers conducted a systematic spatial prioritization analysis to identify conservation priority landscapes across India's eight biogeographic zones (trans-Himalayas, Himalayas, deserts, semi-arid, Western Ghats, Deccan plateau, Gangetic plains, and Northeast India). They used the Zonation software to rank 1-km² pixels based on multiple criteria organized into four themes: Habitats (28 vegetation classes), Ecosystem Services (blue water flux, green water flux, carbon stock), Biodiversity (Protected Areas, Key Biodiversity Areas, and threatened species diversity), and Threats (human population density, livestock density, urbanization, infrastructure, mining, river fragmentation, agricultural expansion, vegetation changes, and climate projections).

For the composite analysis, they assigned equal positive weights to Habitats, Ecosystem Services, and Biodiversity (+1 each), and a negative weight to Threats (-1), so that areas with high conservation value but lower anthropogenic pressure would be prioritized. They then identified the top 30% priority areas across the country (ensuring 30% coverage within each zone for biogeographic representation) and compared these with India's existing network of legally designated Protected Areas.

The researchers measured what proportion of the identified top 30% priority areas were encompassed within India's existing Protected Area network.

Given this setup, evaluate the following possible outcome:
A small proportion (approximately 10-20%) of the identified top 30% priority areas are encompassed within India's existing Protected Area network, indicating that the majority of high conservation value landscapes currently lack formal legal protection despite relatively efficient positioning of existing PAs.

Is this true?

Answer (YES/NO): YES